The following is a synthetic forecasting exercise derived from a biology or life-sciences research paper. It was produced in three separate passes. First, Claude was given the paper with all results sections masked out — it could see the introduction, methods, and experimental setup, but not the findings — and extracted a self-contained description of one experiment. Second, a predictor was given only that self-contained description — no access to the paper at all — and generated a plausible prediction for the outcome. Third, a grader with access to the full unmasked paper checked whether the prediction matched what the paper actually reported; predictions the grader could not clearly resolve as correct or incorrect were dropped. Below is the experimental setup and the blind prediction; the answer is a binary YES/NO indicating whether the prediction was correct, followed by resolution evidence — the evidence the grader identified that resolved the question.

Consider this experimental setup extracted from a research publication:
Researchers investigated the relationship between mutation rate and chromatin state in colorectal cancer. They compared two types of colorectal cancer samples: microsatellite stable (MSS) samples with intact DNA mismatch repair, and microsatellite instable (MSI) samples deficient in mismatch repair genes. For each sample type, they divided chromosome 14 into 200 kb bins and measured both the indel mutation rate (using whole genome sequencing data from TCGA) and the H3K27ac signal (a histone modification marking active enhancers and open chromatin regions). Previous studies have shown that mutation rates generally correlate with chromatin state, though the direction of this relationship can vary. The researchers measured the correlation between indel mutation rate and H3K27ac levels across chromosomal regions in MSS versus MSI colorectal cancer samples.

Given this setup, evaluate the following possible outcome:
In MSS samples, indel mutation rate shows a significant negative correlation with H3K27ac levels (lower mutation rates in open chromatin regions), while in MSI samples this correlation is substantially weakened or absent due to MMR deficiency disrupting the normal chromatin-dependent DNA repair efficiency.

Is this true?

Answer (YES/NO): YES